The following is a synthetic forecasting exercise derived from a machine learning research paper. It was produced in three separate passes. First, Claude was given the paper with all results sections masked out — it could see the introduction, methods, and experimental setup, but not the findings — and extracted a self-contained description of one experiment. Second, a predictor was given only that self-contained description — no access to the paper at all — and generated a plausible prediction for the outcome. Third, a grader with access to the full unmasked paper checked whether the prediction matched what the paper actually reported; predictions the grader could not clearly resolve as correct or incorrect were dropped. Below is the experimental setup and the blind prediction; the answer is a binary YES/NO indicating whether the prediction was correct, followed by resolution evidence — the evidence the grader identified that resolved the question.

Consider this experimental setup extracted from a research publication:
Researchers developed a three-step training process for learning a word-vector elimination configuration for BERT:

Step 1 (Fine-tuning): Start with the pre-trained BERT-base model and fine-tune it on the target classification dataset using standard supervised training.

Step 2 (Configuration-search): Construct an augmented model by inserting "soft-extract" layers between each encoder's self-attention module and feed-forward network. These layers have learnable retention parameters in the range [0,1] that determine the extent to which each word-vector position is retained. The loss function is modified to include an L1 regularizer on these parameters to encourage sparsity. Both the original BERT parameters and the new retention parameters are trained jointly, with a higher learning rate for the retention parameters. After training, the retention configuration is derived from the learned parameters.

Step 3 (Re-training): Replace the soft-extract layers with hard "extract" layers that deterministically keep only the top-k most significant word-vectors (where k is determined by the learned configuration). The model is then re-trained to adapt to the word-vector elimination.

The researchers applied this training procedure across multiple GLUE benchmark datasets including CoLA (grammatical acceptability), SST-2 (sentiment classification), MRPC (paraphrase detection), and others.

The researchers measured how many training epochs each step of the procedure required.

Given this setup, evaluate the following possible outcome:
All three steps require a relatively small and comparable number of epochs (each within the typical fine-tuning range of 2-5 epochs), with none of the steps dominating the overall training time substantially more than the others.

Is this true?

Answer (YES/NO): YES